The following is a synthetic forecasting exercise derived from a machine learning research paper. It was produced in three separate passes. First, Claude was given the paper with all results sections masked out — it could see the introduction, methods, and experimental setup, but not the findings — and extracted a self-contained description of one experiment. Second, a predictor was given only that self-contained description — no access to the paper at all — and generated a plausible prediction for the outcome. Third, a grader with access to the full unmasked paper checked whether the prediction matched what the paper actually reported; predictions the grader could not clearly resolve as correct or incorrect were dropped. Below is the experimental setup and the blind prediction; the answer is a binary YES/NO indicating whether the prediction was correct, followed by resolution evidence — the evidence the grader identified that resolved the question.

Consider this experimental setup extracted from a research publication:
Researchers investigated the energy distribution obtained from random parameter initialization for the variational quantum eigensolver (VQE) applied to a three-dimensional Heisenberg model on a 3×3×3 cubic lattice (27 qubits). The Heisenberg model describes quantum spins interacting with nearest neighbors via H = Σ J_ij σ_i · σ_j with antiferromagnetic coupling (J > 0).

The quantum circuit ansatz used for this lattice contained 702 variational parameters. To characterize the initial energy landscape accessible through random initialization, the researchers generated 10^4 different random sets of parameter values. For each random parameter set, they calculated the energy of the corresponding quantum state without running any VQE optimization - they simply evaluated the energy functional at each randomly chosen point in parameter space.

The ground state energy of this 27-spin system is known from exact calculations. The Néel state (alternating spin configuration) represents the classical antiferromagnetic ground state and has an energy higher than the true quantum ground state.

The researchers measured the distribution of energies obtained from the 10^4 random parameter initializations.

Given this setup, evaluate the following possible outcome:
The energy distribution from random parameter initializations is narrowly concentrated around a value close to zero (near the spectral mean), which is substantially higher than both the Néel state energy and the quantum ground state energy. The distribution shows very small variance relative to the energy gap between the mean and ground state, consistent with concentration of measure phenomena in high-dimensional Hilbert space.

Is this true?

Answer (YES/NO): YES